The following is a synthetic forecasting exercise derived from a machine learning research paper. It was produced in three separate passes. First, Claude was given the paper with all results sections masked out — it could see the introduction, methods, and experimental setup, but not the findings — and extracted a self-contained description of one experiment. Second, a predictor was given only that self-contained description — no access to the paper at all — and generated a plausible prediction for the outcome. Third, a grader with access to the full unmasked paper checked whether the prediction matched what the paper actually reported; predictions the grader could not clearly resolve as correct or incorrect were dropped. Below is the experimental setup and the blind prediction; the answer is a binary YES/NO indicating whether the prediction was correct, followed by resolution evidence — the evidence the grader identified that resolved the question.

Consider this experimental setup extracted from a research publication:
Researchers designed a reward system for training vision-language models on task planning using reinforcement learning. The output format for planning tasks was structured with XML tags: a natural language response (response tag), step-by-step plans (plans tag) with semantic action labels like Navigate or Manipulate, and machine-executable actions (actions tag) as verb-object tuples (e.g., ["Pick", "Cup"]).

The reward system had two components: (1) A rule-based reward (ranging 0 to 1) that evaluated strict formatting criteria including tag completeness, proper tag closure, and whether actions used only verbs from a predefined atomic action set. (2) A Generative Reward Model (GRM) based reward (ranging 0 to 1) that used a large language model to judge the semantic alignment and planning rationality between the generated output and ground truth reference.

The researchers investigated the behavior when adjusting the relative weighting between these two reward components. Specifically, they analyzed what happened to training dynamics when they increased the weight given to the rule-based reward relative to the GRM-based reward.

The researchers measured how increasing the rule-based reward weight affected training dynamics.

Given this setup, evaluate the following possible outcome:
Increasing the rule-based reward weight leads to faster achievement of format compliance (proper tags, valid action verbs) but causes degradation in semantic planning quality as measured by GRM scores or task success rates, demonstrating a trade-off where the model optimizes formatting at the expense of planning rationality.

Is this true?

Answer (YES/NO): NO